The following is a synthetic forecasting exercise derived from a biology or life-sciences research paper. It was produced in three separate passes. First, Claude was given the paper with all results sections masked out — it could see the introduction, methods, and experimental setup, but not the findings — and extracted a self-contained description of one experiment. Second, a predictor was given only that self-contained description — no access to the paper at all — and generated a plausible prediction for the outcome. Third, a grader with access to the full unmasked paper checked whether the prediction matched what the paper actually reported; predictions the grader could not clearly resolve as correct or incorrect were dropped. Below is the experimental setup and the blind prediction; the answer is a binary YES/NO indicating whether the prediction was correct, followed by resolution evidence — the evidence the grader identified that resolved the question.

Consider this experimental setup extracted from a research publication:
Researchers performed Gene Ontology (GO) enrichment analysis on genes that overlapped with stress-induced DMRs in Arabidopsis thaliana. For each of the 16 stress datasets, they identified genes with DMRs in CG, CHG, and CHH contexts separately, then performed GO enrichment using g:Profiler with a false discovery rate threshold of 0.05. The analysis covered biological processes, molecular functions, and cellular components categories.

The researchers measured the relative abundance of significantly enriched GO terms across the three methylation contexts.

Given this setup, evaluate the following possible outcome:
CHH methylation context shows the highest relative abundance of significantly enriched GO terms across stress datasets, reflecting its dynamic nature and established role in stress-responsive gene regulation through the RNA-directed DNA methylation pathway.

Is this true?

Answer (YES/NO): NO